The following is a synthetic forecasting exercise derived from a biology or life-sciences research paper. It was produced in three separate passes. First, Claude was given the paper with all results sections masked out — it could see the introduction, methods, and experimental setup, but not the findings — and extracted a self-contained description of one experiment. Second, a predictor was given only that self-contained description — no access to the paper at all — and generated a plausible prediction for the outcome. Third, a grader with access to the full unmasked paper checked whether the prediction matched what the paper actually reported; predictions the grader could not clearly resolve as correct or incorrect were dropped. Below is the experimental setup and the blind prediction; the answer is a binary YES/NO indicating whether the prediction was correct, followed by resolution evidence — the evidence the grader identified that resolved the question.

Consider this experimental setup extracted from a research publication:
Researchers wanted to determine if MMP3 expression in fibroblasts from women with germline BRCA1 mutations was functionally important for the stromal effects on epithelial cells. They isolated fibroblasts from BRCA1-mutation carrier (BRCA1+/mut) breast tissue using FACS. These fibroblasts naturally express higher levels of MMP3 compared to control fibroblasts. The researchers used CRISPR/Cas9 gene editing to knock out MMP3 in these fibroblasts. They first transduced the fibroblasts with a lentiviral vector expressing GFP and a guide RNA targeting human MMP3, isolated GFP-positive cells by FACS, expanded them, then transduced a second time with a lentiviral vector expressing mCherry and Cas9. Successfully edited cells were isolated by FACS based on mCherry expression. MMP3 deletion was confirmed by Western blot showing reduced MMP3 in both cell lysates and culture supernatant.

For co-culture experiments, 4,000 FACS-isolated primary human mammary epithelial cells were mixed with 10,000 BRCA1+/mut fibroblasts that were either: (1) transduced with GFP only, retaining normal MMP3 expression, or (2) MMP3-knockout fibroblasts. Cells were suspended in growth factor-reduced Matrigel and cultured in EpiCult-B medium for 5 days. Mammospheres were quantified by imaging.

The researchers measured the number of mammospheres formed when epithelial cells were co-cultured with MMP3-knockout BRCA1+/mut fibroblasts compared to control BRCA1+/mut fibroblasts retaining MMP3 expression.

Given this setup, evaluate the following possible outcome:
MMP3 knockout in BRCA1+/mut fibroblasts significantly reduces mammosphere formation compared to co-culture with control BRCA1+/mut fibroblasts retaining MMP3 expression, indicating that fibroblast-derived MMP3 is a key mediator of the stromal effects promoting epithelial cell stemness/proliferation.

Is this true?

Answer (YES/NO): YES